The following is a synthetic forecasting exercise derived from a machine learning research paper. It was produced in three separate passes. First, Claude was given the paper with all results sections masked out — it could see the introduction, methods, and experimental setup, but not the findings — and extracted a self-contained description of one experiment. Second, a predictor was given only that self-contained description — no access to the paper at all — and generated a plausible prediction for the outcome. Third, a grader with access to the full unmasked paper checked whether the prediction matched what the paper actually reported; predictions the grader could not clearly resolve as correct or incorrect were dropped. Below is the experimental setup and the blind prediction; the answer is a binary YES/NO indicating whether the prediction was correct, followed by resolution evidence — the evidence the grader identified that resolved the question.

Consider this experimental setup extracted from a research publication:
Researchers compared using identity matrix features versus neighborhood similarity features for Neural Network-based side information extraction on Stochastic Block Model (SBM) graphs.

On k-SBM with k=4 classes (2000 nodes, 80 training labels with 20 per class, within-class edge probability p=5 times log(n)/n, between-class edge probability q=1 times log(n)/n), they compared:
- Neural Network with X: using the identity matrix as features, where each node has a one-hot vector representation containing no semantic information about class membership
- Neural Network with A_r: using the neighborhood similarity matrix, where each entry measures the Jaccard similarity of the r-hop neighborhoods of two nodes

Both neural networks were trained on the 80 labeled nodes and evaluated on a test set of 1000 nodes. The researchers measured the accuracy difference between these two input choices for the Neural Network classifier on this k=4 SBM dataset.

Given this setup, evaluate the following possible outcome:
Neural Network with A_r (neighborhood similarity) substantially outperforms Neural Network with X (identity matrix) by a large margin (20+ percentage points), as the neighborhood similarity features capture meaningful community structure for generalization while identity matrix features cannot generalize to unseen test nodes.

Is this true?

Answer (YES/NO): YES